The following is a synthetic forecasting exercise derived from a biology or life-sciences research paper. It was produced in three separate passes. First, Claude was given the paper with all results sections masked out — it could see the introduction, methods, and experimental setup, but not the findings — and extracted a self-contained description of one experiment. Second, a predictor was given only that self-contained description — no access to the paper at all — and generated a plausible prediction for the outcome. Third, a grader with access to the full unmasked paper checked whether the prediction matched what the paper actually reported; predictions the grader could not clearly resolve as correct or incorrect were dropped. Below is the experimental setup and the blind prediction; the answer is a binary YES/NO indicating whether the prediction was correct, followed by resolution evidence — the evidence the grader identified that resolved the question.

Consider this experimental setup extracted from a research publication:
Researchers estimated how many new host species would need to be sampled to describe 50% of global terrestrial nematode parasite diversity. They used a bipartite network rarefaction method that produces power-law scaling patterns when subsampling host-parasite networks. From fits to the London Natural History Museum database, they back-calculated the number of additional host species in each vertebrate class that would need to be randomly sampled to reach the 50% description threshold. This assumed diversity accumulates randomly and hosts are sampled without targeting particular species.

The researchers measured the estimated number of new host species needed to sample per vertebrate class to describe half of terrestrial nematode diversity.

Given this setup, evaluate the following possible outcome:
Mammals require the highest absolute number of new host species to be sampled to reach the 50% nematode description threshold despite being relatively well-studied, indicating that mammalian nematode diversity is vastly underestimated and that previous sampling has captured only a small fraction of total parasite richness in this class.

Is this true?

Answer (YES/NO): NO